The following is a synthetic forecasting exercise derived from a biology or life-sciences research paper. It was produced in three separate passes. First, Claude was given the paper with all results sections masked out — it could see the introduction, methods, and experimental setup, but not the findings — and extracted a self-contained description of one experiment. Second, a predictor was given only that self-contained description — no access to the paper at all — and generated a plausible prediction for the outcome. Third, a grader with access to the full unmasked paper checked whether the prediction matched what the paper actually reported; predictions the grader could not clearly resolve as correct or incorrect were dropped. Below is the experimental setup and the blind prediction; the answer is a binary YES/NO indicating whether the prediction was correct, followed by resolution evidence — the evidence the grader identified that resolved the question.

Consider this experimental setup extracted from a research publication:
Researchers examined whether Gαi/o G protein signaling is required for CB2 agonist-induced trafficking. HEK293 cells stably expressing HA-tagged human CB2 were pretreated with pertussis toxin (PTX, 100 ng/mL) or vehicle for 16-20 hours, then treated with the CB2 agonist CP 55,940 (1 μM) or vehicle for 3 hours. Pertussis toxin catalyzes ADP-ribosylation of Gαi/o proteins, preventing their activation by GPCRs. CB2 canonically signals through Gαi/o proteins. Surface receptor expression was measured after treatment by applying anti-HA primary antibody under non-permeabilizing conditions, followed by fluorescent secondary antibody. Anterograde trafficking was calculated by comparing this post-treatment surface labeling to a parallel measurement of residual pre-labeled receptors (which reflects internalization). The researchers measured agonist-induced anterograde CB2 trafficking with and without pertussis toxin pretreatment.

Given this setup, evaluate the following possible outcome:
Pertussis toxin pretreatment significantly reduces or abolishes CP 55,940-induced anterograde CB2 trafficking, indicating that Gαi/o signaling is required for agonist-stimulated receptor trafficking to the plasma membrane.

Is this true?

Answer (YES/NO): NO